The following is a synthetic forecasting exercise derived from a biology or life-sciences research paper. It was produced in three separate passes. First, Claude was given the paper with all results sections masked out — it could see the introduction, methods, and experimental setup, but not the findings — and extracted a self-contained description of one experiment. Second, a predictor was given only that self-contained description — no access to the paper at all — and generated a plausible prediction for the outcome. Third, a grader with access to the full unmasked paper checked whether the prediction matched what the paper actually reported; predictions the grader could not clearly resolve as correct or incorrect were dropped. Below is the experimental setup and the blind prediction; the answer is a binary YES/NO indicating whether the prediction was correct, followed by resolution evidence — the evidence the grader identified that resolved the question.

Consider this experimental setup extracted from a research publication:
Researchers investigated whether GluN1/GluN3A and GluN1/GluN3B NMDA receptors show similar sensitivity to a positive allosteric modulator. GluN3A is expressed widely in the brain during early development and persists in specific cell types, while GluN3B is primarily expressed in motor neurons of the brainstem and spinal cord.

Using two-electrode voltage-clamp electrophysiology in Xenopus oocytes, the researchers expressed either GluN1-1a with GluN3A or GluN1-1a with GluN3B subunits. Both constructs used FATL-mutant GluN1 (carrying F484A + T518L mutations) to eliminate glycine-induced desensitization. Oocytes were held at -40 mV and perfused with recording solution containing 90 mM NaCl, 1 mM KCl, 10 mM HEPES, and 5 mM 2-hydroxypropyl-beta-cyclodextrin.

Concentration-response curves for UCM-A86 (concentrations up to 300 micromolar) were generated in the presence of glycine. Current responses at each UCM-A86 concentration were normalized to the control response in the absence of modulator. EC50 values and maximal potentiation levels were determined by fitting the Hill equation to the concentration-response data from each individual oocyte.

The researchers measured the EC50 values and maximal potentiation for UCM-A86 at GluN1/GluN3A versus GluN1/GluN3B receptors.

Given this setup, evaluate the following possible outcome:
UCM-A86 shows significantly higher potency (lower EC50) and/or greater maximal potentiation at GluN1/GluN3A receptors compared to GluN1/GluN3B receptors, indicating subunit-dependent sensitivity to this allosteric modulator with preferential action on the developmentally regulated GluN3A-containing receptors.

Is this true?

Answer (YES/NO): YES